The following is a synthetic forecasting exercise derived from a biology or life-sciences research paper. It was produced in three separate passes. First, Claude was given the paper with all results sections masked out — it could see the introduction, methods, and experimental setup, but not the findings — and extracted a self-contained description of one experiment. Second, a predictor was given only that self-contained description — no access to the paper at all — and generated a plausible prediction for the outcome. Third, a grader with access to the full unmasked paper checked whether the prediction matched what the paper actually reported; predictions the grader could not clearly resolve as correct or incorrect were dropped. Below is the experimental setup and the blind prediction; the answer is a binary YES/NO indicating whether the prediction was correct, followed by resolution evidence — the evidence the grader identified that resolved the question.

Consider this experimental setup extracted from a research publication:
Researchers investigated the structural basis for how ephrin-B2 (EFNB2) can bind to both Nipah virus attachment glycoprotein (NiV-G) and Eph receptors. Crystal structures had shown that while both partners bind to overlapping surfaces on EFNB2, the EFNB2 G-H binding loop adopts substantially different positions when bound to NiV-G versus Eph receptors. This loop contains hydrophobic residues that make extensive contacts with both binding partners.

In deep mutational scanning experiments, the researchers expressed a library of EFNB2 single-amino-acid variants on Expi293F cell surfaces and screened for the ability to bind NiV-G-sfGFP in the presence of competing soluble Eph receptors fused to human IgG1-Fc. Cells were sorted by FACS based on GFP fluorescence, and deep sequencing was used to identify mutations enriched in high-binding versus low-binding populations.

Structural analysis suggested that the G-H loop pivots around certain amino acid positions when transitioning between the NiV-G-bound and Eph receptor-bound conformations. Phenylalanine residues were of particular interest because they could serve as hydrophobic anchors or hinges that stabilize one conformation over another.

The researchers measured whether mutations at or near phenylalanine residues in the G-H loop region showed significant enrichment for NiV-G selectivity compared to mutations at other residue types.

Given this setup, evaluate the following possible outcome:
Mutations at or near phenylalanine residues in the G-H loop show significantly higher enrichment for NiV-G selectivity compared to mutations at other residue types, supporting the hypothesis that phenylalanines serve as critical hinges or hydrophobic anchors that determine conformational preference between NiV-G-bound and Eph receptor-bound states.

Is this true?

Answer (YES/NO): NO